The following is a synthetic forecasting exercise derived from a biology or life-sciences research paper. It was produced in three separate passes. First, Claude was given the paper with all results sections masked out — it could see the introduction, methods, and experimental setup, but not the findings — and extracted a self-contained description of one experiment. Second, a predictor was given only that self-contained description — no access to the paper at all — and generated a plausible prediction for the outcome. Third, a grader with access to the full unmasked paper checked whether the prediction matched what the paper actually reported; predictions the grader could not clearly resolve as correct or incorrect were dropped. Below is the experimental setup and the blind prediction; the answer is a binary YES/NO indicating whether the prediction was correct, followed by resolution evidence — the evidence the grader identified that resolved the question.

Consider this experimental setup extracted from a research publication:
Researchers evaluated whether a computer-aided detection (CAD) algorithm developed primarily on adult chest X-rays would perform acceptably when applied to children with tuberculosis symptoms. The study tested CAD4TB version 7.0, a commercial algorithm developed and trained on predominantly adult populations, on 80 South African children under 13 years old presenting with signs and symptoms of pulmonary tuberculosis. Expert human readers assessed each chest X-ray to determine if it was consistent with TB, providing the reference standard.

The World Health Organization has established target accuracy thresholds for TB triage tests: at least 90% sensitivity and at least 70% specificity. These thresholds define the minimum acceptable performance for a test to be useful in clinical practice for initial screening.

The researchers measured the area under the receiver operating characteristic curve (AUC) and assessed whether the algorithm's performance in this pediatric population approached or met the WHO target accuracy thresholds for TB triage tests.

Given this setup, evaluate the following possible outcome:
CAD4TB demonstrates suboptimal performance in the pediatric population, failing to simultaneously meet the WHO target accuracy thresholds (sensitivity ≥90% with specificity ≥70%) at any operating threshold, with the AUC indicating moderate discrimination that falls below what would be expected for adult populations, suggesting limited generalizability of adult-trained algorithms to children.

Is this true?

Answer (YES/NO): YES